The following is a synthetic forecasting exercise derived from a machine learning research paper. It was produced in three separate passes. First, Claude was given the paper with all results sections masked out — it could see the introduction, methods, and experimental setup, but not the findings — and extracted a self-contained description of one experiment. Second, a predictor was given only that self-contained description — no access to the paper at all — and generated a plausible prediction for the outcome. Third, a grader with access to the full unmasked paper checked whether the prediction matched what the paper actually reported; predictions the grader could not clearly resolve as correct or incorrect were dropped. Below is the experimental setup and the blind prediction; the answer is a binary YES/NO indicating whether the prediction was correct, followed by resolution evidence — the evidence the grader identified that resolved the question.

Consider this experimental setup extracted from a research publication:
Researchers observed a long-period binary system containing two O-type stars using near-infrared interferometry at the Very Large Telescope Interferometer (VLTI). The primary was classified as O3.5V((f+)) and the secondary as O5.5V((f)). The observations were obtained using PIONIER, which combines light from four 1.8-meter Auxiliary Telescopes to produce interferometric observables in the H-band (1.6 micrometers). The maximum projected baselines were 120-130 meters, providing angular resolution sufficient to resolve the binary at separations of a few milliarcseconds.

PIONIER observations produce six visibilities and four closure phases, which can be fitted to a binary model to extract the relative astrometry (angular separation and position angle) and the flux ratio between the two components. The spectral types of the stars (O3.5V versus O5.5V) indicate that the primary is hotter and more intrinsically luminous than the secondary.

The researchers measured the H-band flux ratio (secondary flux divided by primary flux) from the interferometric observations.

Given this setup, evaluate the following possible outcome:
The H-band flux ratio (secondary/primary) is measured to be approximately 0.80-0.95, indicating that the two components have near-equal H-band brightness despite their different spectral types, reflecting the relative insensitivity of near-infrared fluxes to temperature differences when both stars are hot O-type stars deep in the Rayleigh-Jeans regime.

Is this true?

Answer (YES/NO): NO